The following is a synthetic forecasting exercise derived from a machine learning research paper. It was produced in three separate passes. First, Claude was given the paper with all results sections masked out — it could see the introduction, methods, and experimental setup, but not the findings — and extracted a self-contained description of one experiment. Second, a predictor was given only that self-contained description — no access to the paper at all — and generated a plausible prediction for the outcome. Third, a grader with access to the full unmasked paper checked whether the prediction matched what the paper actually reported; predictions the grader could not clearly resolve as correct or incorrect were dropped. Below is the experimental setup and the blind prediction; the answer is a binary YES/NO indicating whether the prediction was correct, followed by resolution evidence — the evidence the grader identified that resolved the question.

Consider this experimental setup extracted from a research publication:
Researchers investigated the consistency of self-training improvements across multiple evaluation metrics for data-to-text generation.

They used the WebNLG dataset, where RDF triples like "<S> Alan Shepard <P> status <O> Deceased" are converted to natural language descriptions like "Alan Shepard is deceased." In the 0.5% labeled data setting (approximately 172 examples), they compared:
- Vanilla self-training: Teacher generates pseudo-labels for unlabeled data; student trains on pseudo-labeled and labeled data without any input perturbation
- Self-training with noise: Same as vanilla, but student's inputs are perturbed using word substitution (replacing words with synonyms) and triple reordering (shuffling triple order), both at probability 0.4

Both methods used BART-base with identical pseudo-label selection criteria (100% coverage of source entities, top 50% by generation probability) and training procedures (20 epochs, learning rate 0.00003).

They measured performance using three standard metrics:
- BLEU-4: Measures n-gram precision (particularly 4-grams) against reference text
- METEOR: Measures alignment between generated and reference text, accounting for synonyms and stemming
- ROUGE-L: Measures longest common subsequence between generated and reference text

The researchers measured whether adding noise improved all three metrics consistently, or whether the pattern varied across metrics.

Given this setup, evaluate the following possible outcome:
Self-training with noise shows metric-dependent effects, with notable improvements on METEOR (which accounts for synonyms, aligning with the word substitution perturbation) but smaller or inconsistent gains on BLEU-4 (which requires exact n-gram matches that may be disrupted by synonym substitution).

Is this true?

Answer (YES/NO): NO